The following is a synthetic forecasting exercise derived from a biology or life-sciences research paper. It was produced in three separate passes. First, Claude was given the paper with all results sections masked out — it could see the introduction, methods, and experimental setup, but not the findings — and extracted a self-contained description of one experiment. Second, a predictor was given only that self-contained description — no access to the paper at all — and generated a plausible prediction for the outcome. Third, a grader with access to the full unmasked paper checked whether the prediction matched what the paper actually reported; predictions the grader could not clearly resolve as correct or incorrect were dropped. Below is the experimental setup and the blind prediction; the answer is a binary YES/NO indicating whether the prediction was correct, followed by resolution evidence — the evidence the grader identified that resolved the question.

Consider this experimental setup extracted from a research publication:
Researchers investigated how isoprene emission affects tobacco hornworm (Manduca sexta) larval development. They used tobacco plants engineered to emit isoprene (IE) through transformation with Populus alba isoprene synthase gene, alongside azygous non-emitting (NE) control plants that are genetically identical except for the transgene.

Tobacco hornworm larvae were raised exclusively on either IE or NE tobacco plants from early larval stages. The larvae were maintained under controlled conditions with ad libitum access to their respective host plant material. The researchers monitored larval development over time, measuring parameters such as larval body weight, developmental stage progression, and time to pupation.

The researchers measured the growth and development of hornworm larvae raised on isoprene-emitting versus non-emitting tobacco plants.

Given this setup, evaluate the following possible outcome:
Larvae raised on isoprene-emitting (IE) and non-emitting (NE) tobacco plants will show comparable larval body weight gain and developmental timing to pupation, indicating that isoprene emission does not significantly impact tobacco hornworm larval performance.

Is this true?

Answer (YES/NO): NO